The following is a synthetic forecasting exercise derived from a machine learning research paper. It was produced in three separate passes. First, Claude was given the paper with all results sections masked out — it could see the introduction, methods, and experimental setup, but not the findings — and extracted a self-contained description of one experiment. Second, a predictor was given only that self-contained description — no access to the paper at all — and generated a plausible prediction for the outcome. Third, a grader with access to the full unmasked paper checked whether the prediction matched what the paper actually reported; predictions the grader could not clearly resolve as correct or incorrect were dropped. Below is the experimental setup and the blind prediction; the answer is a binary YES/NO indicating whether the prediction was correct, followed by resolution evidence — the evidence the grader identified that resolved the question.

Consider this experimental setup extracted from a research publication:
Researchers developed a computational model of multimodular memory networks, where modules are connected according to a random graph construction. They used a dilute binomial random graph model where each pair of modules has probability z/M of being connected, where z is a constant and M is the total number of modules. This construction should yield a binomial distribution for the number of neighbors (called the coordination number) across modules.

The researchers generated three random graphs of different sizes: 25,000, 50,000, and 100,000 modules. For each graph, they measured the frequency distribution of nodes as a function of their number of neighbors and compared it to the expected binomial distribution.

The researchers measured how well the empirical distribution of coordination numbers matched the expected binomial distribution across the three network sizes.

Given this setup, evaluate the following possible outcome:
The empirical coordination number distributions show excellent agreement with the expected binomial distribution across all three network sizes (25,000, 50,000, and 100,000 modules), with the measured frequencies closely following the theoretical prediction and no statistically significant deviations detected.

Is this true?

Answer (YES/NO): NO